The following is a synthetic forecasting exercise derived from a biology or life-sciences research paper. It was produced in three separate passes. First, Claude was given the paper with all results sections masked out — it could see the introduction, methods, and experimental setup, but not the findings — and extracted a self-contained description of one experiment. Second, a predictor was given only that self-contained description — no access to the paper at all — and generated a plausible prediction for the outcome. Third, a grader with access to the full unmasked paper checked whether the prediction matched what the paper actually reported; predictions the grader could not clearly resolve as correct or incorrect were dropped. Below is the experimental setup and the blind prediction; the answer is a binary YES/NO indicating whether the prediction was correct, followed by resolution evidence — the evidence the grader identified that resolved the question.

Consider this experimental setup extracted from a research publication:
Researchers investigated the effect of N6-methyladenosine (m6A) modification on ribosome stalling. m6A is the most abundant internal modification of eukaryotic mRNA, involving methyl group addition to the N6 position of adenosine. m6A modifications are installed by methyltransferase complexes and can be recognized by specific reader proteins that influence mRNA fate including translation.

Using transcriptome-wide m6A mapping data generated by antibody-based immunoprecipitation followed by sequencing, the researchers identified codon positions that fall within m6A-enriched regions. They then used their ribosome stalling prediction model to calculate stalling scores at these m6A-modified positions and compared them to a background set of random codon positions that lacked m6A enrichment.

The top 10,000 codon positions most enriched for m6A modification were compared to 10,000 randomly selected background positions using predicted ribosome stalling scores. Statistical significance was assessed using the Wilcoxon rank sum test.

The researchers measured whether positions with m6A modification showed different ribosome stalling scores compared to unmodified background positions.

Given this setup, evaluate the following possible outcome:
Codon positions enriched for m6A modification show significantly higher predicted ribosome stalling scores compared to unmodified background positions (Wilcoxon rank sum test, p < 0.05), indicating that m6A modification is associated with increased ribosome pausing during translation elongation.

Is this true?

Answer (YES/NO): YES